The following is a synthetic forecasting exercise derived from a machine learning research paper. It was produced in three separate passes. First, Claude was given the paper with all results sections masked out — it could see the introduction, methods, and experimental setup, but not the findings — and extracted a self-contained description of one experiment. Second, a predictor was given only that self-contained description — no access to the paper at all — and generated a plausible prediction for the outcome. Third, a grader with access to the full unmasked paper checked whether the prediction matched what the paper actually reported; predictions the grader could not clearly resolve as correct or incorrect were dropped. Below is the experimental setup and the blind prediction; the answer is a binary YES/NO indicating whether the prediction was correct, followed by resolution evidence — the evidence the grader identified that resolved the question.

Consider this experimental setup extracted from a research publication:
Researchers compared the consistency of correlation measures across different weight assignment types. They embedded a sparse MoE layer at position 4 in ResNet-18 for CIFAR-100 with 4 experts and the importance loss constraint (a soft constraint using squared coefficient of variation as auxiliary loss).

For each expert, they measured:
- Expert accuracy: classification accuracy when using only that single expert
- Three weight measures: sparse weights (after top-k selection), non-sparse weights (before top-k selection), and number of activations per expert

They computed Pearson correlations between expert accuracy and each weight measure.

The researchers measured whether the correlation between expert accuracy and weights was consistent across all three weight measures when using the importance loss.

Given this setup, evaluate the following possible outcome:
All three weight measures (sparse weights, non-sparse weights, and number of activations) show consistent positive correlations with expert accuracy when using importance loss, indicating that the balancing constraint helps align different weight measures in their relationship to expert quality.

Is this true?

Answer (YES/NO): YES